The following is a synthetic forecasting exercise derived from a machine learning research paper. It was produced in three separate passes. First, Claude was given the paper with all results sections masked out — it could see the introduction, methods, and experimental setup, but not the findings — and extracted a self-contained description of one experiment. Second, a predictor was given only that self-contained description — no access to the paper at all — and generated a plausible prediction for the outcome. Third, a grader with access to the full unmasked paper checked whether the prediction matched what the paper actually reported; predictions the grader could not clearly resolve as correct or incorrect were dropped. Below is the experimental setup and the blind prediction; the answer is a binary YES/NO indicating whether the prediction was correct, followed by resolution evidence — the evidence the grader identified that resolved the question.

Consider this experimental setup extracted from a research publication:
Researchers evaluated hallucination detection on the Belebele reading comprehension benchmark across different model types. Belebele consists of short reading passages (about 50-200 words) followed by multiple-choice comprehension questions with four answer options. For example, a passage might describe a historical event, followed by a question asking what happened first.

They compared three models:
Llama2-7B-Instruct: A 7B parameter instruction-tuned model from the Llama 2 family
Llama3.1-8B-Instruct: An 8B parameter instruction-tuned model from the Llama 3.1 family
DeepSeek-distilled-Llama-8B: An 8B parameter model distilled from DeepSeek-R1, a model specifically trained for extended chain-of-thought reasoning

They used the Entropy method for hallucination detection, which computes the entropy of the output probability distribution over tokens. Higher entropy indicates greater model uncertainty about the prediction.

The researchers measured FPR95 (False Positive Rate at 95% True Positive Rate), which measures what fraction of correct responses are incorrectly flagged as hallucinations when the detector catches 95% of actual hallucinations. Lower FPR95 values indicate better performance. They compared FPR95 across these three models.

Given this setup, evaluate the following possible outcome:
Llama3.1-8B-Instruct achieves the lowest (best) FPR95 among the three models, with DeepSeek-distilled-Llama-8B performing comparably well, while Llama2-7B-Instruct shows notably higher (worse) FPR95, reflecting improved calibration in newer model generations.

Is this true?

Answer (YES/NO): NO